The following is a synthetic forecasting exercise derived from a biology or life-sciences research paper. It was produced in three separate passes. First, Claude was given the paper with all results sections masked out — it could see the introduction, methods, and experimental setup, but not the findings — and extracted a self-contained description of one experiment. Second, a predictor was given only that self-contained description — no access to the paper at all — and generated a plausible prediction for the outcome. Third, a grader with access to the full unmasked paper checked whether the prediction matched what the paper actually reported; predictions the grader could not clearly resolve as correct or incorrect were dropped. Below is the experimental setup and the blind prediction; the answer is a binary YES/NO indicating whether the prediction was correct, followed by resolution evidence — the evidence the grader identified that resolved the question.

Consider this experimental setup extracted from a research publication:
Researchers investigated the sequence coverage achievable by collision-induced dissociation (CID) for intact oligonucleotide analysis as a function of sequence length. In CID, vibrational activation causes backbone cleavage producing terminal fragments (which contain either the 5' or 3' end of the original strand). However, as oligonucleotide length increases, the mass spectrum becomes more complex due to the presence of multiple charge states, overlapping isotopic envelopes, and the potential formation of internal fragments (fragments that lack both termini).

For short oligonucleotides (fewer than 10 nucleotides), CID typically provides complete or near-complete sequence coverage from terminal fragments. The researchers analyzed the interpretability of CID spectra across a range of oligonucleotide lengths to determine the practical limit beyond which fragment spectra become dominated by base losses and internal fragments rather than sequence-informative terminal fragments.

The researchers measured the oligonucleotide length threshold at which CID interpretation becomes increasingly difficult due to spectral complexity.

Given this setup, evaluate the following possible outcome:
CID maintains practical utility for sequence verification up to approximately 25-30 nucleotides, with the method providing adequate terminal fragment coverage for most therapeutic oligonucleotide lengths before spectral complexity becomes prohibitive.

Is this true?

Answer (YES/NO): NO